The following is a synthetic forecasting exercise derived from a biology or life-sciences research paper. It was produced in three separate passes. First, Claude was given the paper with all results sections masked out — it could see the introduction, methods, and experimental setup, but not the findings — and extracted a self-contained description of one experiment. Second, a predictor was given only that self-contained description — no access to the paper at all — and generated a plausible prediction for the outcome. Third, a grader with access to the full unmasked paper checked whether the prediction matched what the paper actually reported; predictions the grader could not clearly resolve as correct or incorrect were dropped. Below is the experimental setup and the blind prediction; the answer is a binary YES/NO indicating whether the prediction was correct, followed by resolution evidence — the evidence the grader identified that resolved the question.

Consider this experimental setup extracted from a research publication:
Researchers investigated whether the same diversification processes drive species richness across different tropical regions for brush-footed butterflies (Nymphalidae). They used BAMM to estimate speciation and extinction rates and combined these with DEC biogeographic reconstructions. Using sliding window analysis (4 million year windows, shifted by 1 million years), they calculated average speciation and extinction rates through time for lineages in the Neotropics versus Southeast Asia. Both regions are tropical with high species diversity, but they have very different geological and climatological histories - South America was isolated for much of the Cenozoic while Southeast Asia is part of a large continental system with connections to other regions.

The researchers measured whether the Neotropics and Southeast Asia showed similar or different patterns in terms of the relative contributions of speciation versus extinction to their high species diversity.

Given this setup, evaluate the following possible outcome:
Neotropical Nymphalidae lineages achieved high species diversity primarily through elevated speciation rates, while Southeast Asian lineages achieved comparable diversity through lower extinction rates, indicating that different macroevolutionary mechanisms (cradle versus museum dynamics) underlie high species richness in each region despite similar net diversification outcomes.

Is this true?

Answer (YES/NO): NO